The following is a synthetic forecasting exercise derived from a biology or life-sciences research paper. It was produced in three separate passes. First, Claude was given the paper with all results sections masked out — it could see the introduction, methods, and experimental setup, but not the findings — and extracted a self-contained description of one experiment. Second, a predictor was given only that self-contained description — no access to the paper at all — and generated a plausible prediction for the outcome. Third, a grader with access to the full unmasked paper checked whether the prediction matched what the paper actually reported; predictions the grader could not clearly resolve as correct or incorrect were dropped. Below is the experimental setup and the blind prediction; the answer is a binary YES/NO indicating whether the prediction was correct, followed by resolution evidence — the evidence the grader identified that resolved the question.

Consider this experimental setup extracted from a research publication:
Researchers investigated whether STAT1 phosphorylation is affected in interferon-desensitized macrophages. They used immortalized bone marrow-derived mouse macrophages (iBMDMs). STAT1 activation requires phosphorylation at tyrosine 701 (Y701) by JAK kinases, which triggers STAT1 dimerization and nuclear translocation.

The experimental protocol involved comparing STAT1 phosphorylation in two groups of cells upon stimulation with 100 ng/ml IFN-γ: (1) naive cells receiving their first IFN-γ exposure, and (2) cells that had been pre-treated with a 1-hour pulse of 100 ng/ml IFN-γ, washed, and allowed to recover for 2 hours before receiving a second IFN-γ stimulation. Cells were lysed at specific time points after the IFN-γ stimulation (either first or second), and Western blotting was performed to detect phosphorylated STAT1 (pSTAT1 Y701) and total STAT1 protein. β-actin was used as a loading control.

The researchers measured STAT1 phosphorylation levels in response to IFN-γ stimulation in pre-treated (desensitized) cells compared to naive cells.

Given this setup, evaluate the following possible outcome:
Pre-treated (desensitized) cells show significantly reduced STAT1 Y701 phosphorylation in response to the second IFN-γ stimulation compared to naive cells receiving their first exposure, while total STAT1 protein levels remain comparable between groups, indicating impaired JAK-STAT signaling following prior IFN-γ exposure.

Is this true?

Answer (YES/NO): NO